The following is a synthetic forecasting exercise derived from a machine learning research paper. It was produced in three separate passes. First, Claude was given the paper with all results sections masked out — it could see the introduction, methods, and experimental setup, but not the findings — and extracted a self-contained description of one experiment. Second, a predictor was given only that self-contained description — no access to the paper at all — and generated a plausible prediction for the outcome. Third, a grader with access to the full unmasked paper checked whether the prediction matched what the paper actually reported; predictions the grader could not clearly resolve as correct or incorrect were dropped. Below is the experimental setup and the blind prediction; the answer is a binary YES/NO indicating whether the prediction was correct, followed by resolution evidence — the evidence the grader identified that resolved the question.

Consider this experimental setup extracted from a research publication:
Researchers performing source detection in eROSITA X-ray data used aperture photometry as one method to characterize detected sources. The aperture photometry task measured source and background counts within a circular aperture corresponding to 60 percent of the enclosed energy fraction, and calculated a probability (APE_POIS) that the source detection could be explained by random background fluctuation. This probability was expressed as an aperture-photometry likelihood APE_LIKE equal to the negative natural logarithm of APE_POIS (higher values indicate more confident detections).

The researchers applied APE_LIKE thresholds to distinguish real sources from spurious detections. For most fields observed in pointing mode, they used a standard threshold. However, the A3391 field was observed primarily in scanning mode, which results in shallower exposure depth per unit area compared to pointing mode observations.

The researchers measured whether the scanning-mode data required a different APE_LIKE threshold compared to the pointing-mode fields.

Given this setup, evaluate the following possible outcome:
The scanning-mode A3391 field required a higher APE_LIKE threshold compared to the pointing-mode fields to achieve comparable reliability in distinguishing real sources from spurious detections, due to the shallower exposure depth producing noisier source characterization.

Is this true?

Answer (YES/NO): YES